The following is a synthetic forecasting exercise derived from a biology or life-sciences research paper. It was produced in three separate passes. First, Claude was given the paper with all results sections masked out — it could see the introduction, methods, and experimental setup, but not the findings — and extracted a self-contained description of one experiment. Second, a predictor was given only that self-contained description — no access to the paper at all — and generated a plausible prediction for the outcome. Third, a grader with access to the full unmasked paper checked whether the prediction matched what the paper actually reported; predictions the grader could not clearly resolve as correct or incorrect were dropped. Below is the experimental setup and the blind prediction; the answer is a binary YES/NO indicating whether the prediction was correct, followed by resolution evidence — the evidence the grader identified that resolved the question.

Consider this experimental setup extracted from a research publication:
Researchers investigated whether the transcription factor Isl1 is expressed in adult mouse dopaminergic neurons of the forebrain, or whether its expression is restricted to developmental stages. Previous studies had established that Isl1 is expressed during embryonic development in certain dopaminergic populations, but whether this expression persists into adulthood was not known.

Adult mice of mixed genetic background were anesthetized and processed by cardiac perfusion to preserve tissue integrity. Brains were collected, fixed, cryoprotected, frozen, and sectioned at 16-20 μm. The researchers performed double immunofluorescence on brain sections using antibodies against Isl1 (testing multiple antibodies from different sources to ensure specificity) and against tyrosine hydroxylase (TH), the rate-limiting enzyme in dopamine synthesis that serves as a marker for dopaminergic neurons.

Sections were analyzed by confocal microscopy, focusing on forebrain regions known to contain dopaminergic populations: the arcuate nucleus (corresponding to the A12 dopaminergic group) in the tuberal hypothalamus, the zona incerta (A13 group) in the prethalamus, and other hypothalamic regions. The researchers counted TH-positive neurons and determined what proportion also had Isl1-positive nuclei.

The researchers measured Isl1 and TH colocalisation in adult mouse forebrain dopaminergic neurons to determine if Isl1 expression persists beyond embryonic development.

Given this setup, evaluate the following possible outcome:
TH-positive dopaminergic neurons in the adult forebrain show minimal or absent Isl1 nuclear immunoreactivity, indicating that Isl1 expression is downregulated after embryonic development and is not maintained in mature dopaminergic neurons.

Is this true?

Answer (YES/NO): NO